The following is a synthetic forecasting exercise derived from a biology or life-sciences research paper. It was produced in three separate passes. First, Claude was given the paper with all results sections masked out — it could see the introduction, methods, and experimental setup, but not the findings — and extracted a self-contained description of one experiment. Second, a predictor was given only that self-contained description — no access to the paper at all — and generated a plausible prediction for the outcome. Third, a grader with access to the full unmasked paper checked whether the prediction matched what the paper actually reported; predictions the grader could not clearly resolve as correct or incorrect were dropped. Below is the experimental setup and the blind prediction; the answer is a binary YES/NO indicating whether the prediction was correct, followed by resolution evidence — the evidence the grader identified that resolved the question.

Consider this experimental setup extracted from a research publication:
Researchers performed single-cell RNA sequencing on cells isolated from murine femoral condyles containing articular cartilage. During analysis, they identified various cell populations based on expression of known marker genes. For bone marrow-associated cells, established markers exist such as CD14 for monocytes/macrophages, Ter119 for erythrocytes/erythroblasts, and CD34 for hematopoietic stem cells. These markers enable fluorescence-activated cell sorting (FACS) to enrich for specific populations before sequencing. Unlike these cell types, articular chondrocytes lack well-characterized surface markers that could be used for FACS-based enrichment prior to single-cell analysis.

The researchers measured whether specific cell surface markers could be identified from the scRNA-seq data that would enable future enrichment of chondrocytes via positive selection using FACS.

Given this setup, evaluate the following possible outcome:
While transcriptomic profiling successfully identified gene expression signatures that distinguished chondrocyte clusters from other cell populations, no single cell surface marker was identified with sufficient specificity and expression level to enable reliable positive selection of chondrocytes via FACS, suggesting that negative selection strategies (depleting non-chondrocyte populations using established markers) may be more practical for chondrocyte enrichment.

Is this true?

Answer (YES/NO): YES